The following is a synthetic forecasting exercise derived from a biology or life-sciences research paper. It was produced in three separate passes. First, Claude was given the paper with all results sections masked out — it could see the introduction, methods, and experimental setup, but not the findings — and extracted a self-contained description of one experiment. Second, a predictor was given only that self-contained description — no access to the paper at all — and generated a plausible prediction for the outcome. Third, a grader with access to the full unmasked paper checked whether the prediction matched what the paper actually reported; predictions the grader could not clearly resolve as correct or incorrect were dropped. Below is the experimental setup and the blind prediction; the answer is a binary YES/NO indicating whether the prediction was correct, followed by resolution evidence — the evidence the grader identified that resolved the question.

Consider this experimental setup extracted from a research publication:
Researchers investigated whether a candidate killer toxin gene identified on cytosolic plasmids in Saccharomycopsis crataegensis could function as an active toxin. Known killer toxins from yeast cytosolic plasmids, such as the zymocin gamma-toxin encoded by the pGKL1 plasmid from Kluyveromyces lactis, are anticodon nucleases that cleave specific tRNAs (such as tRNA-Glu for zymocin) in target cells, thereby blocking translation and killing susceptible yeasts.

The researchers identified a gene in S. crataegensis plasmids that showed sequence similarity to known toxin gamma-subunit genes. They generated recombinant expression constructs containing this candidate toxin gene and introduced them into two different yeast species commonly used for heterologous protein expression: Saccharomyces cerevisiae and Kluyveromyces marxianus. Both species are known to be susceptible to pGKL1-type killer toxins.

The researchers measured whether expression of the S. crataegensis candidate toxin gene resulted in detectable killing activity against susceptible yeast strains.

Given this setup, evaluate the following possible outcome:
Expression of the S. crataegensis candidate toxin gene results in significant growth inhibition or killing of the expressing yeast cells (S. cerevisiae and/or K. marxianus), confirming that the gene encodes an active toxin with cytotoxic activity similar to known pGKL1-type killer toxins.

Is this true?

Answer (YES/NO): NO